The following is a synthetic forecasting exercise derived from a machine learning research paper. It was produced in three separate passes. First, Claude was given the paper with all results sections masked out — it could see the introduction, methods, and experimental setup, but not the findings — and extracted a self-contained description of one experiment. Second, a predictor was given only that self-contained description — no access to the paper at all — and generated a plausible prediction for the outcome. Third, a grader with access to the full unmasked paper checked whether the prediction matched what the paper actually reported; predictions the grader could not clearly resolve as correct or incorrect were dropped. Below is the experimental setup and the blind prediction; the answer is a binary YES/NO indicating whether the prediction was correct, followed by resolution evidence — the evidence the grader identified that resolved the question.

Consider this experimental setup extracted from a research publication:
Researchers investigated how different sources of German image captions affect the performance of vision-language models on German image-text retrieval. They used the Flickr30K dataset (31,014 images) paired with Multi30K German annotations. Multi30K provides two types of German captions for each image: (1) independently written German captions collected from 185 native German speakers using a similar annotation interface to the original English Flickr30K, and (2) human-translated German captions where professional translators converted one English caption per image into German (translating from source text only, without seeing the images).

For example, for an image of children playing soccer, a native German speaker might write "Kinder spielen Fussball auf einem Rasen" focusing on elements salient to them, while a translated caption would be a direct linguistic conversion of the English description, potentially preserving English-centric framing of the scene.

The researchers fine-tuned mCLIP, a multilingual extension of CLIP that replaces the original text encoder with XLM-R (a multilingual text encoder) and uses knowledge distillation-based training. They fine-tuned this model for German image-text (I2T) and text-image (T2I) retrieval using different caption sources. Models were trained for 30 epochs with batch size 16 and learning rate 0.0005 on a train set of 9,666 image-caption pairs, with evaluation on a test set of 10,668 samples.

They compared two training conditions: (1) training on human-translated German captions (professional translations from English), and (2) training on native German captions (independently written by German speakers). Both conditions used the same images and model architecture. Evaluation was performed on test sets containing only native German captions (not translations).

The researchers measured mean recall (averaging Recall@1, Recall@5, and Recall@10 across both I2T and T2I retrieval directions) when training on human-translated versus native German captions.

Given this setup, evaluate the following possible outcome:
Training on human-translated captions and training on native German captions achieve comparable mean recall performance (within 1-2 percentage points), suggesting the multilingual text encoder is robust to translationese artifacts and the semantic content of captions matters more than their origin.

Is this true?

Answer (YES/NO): NO